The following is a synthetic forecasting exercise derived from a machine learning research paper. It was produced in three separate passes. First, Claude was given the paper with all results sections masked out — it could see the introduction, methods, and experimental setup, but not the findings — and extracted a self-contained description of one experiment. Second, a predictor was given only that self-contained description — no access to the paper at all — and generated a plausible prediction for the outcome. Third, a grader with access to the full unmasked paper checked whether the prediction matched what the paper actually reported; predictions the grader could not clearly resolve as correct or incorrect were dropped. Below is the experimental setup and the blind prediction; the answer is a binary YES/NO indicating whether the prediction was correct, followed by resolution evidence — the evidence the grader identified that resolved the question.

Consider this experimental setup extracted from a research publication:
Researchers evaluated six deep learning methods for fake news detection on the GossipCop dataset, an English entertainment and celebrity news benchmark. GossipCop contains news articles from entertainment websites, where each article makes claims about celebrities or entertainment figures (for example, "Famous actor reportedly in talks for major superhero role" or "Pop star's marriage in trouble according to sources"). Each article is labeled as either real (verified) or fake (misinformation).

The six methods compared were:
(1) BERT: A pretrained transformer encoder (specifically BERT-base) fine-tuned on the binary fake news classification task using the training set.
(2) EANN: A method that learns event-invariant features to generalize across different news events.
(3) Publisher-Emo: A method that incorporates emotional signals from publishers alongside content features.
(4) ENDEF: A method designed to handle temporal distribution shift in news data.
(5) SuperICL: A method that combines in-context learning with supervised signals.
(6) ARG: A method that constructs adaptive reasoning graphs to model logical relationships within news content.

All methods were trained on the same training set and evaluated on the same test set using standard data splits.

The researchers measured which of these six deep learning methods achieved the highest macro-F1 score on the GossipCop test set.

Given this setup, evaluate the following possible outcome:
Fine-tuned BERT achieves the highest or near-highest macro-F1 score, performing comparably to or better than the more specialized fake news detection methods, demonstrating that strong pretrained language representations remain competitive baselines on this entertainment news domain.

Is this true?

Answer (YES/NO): NO